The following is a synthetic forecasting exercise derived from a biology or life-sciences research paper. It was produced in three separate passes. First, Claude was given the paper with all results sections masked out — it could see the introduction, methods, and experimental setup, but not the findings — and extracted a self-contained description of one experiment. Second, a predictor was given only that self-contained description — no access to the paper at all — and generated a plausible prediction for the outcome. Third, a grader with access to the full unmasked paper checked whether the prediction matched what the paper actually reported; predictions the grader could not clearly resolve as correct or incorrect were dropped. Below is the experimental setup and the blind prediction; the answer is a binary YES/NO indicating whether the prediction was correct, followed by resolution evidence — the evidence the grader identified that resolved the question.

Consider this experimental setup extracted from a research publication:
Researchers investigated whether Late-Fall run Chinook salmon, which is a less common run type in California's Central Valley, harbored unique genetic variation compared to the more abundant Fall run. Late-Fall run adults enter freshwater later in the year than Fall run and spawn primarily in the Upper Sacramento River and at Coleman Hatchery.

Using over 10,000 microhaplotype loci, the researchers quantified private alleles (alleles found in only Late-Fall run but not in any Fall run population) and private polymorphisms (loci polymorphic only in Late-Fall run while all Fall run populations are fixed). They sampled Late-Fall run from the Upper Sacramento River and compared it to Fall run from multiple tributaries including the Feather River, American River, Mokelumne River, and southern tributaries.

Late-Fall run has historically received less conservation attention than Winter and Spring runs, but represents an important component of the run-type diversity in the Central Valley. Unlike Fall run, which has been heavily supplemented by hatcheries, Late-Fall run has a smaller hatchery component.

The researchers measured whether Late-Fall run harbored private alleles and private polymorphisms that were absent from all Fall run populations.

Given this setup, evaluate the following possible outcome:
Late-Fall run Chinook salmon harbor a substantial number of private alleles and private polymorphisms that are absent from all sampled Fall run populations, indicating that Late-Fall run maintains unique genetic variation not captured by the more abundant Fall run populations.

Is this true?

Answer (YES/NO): YES